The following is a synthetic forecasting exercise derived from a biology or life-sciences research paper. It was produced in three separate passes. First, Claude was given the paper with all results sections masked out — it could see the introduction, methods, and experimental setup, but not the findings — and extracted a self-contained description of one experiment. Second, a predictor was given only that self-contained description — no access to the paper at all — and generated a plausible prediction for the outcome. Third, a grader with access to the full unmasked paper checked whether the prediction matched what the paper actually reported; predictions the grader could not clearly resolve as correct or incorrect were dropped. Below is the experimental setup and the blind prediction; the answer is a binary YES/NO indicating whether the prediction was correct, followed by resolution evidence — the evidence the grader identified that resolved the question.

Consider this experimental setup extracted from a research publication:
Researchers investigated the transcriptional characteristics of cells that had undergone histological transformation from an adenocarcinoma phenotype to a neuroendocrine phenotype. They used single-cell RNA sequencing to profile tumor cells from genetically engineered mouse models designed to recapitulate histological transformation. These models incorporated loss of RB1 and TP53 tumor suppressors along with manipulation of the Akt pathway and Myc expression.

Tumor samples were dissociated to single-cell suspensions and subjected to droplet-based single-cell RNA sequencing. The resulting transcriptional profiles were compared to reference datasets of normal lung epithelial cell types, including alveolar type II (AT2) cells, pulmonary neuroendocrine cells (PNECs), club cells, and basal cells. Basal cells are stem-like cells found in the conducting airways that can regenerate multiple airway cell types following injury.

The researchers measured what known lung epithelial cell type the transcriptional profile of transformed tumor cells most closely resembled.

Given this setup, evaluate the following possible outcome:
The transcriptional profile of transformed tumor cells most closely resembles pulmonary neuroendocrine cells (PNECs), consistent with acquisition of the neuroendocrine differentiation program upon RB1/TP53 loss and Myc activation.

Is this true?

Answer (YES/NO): YES